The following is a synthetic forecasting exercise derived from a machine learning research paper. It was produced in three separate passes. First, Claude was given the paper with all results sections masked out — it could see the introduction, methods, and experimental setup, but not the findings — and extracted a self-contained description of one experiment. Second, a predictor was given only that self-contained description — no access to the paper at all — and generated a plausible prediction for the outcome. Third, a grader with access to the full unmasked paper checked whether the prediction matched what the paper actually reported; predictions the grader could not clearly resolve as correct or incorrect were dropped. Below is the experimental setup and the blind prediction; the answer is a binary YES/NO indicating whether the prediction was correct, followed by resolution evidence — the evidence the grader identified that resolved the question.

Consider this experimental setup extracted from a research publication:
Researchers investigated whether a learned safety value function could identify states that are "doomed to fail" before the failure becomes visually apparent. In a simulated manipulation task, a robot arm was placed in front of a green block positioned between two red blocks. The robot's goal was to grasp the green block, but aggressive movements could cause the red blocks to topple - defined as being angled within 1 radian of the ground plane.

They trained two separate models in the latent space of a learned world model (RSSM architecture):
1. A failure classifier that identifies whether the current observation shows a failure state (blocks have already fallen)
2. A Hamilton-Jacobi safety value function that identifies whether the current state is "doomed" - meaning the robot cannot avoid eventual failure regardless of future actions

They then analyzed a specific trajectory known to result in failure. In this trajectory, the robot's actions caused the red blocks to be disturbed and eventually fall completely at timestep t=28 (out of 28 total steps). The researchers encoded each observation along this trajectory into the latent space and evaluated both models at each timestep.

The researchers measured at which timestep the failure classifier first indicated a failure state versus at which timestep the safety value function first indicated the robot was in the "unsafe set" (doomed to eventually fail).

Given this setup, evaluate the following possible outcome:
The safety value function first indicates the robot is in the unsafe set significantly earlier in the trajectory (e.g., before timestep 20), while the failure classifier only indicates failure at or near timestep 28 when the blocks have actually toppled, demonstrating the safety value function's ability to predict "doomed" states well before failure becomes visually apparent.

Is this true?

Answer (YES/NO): YES